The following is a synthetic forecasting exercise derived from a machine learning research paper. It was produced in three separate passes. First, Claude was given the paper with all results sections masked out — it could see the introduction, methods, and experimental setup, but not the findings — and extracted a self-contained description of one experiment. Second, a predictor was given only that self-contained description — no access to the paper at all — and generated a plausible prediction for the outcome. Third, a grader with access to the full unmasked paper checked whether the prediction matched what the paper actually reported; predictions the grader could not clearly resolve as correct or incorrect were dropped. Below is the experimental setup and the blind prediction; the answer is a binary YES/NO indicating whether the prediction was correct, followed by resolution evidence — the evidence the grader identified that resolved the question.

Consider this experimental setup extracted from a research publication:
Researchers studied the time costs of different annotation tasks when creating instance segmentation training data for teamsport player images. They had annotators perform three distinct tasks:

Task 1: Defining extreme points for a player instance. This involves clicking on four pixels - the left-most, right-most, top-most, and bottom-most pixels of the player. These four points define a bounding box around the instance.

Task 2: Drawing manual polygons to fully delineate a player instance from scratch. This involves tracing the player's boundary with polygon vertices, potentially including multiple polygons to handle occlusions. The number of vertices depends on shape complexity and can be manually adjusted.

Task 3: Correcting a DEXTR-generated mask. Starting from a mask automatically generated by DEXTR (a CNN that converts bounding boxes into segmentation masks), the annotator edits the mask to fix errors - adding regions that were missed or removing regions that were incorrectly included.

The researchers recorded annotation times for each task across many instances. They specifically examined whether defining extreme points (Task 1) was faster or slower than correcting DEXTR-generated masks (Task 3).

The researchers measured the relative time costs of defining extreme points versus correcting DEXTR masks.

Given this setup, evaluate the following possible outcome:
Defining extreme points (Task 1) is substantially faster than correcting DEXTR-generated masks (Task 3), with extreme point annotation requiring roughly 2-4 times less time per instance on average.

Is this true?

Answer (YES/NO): NO